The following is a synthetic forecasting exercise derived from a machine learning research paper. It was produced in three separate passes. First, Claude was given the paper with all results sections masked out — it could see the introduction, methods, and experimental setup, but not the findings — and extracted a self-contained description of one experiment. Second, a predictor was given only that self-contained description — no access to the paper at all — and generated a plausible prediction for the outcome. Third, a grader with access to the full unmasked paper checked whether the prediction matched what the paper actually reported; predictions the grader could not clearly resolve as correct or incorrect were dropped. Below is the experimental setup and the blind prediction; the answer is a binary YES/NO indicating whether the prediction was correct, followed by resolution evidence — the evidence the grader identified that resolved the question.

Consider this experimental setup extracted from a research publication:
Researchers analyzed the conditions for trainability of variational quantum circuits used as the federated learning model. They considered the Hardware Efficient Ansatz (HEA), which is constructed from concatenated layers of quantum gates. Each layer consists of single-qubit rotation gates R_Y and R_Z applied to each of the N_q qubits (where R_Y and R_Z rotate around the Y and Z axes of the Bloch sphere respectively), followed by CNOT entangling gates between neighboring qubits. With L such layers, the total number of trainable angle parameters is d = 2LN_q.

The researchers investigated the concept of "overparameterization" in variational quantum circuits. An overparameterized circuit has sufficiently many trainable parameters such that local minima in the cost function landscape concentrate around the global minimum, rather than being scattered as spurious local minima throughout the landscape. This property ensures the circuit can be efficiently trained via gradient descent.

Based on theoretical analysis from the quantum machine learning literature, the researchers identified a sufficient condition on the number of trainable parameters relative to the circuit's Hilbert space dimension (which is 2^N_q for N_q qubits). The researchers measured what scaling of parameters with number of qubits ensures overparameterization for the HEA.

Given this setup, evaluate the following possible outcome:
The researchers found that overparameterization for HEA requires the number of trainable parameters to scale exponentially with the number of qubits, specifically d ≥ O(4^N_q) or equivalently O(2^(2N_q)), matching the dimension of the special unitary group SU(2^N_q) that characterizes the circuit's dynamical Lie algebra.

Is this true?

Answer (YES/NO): YES